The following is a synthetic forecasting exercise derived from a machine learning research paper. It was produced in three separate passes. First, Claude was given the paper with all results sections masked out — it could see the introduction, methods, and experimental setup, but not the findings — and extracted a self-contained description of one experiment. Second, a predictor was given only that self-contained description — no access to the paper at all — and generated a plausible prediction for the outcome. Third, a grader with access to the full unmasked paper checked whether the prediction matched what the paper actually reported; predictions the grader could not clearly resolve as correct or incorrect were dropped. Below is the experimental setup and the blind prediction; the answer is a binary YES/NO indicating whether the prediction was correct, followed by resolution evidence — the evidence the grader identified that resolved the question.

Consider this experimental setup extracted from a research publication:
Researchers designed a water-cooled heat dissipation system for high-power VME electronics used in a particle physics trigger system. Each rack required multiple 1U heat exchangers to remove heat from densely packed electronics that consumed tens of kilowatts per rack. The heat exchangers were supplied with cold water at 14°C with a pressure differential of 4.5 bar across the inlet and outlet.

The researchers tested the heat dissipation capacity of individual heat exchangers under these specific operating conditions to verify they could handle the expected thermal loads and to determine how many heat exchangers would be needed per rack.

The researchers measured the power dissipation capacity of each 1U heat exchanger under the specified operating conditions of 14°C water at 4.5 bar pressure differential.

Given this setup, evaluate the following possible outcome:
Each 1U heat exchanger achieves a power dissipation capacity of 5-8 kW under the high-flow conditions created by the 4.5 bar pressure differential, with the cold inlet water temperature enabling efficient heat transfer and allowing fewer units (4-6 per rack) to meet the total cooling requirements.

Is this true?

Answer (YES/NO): NO